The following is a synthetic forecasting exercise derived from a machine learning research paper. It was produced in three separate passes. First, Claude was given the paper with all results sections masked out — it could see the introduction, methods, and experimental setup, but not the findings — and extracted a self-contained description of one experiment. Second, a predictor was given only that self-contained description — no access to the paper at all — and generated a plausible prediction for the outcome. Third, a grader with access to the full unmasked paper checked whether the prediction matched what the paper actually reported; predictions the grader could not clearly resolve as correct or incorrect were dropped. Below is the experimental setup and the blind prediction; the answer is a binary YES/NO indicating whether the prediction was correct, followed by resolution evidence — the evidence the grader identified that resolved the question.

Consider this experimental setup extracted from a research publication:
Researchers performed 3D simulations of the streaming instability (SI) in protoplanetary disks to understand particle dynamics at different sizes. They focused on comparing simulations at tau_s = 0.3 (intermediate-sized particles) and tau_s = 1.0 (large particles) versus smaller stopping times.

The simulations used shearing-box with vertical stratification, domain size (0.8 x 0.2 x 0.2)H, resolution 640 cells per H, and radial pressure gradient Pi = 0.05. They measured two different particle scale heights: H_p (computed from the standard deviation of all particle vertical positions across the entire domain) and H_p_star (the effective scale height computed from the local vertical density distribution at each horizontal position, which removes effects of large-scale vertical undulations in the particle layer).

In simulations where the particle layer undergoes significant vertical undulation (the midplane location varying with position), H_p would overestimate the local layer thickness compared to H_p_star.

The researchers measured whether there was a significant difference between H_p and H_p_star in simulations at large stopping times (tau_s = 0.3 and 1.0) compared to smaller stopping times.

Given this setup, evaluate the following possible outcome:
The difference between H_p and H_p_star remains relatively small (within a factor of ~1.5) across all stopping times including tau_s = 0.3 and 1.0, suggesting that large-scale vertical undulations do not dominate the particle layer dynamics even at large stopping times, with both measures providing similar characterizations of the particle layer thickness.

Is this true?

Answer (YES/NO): NO